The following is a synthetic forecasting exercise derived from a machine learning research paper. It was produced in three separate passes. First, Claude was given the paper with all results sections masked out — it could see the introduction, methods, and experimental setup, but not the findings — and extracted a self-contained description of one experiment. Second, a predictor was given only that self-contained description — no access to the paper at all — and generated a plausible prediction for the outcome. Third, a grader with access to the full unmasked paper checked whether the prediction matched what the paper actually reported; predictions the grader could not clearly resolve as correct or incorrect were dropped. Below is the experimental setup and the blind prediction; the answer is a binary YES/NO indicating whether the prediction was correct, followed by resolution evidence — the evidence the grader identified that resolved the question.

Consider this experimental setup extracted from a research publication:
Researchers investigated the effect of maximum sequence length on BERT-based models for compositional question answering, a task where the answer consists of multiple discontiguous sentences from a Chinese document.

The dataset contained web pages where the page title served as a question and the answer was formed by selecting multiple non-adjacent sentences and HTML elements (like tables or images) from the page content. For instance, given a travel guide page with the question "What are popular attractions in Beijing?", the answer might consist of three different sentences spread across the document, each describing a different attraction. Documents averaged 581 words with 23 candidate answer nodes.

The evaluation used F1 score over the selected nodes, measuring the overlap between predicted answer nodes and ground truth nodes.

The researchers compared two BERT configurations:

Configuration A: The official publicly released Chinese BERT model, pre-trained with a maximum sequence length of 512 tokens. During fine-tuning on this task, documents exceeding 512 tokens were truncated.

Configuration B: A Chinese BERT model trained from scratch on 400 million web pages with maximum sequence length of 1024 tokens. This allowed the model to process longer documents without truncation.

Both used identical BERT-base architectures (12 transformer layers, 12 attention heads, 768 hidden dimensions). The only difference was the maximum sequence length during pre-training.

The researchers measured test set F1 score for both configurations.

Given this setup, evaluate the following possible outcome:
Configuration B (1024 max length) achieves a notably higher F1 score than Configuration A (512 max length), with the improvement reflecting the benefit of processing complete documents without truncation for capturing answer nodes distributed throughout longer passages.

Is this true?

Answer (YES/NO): YES